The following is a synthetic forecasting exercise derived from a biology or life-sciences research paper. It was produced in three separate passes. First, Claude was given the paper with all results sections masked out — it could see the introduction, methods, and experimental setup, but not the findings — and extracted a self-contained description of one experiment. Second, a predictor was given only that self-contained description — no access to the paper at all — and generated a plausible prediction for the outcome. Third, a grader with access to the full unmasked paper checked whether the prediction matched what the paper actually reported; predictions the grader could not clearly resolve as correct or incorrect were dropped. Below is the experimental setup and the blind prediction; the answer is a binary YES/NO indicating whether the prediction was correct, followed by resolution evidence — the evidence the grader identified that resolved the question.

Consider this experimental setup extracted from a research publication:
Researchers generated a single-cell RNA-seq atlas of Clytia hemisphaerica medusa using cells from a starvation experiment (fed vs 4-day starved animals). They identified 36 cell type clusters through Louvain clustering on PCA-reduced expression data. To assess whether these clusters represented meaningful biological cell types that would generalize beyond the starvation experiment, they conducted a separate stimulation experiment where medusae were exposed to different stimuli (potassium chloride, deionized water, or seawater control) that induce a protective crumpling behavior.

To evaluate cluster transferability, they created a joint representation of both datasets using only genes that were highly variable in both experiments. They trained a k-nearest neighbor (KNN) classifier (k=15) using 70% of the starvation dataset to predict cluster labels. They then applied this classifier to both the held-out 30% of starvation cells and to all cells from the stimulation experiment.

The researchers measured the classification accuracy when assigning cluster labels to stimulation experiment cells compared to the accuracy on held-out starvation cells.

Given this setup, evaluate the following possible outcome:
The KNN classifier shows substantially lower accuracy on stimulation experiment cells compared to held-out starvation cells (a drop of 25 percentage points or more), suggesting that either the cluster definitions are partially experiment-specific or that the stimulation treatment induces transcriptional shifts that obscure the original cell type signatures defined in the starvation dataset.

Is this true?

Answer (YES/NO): NO